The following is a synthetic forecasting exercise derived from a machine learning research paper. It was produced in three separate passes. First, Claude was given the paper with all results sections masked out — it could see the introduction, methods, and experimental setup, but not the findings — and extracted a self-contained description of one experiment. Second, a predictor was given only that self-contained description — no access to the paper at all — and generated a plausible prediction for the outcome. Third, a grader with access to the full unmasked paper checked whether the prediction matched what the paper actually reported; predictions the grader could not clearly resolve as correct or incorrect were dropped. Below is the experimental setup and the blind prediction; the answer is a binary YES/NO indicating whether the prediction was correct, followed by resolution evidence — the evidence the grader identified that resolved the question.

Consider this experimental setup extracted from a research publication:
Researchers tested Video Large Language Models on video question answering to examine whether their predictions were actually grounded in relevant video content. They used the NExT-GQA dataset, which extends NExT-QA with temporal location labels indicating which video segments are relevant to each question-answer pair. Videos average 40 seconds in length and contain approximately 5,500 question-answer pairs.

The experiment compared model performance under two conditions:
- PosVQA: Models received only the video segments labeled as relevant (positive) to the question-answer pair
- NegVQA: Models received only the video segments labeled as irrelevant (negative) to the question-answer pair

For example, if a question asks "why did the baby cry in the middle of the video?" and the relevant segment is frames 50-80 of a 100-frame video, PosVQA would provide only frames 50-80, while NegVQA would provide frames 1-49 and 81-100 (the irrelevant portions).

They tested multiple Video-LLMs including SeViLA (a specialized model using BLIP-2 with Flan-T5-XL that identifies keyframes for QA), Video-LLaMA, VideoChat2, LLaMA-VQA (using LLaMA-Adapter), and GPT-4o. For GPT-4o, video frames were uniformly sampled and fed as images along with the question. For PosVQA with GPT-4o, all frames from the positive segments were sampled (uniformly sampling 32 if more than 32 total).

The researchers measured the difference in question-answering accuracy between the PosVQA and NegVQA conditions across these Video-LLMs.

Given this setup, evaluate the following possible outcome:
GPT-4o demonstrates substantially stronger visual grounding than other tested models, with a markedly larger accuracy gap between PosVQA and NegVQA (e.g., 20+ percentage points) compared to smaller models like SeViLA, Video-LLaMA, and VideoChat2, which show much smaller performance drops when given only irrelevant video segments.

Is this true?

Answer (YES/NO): NO